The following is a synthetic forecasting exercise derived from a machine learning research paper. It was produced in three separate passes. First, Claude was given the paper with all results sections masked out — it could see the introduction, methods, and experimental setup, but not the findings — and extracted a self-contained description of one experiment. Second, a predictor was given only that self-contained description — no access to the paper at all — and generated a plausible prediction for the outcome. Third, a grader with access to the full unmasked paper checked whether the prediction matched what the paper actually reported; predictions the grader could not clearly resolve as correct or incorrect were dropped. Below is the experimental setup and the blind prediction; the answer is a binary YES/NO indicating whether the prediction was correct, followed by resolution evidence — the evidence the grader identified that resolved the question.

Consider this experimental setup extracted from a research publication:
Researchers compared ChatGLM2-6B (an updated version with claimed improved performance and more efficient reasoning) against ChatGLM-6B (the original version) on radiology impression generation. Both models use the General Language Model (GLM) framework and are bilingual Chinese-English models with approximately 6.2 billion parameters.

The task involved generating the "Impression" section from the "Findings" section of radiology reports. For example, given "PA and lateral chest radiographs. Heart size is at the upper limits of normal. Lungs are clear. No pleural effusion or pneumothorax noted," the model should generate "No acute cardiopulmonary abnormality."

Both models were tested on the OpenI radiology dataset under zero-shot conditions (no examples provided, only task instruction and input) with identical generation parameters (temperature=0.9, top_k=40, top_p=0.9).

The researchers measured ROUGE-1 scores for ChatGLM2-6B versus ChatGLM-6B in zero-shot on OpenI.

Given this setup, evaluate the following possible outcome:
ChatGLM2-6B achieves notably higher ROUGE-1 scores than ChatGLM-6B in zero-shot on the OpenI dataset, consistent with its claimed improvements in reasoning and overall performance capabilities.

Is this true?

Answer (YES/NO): NO